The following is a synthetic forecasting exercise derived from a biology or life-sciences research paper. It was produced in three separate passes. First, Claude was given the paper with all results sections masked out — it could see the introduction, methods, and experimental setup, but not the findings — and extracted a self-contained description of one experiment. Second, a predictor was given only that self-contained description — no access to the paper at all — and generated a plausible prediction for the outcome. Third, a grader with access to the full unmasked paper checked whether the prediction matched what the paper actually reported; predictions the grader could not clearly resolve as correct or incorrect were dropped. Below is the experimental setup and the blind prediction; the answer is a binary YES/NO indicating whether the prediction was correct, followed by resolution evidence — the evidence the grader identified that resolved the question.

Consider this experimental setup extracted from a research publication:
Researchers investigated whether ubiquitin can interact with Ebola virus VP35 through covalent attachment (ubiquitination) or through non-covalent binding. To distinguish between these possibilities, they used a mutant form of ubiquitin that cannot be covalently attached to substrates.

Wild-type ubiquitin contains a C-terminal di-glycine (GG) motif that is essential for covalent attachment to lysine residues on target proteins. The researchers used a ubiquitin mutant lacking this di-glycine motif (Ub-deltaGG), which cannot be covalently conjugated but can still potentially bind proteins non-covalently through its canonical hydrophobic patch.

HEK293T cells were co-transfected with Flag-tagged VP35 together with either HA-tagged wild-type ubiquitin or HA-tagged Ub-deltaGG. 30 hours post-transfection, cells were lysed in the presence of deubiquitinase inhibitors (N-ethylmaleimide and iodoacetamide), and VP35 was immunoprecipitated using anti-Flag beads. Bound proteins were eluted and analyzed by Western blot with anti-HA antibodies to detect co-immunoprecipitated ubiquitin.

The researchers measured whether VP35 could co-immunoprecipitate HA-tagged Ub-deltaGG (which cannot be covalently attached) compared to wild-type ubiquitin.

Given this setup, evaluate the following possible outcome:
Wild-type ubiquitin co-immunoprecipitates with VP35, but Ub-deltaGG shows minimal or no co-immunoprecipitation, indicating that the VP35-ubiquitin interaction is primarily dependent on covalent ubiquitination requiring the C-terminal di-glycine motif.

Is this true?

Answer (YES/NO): NO